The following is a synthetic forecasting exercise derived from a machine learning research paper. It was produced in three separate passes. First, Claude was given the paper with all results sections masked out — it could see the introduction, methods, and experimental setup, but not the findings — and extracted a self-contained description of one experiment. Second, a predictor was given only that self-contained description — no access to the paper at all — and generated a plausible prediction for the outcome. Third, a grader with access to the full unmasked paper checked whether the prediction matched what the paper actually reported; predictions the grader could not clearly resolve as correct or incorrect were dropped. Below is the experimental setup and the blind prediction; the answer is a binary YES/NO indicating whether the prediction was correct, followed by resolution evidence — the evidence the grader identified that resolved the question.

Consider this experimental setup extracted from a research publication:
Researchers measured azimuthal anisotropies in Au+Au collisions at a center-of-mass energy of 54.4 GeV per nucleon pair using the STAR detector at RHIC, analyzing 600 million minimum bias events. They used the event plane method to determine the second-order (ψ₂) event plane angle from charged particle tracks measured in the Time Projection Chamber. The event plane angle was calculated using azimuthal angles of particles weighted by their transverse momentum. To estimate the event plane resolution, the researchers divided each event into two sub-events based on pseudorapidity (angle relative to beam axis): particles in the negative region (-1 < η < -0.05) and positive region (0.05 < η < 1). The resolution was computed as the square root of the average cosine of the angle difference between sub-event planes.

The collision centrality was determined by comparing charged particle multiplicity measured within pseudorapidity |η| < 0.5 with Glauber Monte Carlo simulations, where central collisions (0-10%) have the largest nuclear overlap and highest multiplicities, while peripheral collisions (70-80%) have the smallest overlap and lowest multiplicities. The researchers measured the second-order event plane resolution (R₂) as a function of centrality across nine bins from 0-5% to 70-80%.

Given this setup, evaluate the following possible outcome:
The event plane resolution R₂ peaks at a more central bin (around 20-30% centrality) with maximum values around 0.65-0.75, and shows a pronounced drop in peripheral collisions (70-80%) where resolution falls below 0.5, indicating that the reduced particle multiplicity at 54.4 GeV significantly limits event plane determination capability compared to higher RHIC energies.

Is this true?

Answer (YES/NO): NO